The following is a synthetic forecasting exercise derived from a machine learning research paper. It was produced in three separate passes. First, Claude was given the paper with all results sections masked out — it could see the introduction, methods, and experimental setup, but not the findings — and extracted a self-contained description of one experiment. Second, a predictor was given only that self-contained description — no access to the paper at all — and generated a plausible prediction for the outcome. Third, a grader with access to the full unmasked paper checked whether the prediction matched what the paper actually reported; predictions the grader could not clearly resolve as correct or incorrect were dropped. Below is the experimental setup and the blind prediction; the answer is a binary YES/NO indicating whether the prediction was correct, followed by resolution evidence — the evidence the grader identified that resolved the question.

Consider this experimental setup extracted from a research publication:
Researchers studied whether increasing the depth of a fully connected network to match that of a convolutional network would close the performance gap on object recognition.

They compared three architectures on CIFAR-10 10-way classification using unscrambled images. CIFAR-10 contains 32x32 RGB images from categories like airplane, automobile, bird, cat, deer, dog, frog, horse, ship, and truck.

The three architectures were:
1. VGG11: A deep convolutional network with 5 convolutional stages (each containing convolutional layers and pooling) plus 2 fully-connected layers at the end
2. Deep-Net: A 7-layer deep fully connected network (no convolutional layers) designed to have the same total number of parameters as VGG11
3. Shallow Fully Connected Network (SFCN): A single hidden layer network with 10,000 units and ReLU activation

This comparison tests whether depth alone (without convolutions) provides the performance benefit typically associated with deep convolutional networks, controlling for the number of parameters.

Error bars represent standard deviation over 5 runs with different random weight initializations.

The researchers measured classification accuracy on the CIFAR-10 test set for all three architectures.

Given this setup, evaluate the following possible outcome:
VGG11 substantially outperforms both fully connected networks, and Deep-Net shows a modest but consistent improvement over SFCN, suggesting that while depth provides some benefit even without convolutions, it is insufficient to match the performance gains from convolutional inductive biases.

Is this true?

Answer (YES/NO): NO